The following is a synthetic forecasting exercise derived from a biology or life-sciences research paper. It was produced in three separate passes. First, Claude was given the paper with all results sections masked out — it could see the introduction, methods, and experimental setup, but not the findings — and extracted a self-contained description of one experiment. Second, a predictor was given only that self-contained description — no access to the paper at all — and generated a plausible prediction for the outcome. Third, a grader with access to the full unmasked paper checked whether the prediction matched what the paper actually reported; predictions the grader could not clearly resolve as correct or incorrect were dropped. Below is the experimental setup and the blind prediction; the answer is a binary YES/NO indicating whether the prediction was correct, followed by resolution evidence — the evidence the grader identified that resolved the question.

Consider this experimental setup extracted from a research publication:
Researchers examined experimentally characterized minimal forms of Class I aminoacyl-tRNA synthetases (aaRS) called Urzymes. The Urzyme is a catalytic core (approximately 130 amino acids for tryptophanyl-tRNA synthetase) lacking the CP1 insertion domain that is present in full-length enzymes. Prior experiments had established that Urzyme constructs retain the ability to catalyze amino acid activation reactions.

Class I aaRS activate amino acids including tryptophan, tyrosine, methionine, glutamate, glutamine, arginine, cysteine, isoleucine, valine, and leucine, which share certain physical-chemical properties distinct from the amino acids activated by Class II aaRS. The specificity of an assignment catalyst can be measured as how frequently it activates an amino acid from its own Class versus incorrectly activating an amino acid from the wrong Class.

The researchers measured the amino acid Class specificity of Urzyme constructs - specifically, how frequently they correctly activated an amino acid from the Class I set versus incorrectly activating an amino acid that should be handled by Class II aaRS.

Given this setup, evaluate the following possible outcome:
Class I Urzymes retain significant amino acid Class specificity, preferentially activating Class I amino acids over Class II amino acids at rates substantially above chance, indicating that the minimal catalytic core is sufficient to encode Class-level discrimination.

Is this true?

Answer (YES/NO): YES